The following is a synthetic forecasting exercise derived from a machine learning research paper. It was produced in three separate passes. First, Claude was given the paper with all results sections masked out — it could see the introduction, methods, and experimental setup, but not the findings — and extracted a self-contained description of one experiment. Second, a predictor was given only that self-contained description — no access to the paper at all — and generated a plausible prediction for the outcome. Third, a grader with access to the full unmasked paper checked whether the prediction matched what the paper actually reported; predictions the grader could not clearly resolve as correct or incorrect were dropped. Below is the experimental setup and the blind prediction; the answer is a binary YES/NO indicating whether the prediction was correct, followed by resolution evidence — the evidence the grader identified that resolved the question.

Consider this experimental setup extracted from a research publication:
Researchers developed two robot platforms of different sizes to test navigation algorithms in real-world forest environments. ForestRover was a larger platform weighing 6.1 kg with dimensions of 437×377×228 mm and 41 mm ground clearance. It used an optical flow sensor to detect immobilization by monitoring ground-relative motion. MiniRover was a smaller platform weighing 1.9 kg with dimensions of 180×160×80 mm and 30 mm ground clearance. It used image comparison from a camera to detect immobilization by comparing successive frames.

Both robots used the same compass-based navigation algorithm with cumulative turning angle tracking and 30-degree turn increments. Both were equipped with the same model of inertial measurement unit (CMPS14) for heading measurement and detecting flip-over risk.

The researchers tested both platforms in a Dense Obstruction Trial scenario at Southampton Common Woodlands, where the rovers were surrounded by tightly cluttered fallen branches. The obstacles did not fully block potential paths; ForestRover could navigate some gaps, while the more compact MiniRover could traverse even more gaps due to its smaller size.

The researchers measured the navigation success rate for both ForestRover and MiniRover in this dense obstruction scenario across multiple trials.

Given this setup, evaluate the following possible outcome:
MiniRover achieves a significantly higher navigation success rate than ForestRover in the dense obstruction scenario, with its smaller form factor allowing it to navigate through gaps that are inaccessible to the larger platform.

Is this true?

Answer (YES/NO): NO